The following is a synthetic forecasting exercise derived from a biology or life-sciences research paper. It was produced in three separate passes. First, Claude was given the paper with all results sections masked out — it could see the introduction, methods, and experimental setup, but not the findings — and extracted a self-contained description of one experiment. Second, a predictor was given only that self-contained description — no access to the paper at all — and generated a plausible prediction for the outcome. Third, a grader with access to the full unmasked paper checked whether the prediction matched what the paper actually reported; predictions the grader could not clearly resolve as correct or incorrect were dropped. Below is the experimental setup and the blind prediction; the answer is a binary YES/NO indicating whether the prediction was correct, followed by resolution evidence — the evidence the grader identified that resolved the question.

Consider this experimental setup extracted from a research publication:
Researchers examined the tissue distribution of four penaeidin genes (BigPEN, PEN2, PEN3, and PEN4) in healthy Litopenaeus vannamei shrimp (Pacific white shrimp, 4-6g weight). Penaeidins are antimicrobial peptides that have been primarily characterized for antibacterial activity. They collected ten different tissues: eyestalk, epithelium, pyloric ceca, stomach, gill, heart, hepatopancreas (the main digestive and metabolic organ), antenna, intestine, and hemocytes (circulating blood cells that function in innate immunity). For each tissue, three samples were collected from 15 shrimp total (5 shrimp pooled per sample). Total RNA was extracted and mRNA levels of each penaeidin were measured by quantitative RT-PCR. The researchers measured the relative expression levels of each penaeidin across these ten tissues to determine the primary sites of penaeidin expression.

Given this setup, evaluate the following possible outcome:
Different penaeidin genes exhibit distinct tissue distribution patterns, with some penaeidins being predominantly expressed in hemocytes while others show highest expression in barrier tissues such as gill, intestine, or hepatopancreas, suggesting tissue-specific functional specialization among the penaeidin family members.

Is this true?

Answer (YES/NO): NO